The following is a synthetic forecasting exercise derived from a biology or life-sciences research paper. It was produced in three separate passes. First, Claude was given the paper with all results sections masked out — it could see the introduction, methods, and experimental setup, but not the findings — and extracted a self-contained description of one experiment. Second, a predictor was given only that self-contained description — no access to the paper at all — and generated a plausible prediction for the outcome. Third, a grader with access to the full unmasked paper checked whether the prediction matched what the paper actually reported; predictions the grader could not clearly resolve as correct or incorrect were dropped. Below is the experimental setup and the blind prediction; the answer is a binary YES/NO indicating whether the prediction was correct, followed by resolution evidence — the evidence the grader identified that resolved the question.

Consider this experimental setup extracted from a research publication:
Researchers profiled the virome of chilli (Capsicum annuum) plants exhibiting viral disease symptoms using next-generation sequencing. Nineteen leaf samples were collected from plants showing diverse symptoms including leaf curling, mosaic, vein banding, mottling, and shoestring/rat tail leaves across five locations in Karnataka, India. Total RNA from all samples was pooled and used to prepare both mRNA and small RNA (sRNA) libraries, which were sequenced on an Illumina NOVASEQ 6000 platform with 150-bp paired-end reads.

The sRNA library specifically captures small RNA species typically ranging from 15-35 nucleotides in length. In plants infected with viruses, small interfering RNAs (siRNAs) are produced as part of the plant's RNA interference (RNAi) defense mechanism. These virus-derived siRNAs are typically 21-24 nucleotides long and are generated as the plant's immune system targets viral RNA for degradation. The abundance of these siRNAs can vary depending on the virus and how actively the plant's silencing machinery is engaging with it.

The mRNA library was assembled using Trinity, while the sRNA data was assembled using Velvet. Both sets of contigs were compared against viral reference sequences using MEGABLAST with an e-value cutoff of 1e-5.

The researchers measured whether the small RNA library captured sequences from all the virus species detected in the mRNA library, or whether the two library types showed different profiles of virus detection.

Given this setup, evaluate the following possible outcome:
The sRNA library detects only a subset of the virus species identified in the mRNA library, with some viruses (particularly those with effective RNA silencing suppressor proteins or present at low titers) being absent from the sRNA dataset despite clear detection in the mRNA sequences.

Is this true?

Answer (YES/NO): YES